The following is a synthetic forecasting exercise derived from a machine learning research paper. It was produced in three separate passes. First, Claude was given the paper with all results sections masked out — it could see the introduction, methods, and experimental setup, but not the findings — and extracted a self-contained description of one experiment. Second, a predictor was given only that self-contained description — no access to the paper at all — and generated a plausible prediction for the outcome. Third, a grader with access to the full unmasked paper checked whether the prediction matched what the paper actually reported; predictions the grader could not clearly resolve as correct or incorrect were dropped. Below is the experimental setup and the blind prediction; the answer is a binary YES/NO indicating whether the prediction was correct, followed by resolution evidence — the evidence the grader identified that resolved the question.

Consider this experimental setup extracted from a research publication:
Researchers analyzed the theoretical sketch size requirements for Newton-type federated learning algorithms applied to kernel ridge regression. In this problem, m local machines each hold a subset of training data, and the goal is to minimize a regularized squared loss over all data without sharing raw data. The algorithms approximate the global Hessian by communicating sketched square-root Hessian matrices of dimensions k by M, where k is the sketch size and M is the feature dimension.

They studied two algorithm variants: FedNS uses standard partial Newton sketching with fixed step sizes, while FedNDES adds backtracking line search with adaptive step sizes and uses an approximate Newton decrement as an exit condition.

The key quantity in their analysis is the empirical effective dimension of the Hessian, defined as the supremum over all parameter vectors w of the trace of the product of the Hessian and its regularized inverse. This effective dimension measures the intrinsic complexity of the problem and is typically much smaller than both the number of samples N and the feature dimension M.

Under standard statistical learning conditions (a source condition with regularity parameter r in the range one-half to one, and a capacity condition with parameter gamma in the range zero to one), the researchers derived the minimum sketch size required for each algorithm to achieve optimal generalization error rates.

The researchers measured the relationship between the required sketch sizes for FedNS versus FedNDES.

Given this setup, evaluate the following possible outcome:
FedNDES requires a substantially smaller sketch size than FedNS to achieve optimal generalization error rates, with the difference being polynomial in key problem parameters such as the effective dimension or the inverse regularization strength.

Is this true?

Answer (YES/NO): NO